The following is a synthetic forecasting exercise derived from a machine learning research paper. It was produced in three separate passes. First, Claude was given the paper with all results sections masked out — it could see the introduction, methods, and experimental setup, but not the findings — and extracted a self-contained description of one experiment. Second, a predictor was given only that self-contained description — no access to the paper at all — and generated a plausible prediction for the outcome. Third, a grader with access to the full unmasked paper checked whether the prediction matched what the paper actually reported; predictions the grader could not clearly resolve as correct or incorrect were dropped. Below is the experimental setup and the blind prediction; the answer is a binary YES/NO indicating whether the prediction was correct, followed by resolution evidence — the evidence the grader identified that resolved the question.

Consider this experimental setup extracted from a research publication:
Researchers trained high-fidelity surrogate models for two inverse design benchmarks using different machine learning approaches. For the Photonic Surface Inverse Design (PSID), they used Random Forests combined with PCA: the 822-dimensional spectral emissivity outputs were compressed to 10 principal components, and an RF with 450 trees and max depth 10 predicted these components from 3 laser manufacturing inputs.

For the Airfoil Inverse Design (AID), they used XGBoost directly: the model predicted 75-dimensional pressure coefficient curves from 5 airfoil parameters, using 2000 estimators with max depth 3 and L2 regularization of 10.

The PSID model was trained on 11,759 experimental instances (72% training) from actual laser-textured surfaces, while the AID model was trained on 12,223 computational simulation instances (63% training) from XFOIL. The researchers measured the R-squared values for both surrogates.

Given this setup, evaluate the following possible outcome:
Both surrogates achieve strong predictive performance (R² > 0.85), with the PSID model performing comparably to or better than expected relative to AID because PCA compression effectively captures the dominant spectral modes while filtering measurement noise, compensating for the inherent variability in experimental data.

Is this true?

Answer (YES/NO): NO